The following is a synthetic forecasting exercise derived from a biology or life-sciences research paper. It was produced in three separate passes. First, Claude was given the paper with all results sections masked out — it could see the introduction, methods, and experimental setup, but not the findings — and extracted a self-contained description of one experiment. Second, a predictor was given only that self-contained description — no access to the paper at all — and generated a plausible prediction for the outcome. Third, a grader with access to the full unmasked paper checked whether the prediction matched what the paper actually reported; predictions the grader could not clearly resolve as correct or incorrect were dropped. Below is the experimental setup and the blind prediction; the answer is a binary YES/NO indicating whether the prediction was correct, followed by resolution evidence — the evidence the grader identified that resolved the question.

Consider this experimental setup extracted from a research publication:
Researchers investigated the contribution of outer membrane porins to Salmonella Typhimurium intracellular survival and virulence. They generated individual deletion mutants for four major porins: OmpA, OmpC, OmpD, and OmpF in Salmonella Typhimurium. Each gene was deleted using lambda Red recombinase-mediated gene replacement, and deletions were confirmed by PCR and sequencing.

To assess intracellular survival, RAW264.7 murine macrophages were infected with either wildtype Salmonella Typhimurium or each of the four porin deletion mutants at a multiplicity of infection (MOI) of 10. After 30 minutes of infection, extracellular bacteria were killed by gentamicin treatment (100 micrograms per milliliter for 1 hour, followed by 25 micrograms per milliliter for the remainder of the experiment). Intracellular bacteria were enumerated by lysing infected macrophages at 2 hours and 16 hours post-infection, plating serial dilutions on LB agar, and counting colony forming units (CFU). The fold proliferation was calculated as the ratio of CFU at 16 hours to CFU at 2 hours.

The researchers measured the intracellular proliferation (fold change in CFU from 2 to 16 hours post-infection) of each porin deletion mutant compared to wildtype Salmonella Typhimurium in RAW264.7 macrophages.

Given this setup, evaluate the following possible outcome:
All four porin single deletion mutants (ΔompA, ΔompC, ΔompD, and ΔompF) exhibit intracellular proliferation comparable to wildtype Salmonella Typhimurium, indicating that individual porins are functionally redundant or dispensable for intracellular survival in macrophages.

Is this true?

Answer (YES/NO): NO